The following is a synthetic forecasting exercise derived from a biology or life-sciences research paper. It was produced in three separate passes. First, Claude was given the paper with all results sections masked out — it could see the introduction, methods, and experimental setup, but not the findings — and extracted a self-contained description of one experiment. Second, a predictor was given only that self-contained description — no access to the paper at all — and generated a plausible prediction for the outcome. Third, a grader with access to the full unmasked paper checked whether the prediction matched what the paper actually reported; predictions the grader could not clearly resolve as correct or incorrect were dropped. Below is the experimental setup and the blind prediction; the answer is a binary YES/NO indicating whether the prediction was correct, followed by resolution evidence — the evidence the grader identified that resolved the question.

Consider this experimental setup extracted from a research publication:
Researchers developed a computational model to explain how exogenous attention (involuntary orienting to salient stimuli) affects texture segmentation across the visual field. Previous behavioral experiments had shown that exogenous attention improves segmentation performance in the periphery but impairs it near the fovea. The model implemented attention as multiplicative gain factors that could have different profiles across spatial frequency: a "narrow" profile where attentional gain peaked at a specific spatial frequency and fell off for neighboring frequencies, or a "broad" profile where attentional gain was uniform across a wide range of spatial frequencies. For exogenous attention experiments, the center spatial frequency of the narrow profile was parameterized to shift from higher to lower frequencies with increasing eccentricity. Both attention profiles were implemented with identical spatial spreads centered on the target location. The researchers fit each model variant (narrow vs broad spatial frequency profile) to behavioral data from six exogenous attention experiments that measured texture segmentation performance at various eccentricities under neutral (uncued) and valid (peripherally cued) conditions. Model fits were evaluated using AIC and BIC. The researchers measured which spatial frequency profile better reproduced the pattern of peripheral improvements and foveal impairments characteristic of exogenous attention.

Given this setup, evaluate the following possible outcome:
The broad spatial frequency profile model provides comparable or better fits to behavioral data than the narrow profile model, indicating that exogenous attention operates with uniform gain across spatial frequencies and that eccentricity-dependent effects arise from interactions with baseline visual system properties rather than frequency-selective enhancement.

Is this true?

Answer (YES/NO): NO